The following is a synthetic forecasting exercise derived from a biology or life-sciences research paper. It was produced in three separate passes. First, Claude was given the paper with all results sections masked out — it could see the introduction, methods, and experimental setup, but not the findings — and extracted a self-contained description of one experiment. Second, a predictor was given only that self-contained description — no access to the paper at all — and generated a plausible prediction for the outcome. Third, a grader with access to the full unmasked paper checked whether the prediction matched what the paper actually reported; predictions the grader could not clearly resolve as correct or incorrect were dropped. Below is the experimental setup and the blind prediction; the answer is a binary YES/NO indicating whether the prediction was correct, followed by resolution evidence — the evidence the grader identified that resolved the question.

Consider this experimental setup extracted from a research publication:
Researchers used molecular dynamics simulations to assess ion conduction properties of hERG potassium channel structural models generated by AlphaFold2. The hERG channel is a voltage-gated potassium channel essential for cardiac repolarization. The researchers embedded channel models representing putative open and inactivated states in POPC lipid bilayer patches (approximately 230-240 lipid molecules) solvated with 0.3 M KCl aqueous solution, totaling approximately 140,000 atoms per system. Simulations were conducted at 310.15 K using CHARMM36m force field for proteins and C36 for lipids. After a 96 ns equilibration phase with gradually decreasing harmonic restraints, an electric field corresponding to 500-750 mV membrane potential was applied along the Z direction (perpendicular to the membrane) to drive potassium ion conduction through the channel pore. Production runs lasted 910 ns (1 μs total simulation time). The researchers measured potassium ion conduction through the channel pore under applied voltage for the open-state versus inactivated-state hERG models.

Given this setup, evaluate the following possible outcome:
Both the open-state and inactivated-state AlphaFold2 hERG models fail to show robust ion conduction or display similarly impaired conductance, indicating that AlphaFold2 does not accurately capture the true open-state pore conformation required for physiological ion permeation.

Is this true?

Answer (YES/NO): NO